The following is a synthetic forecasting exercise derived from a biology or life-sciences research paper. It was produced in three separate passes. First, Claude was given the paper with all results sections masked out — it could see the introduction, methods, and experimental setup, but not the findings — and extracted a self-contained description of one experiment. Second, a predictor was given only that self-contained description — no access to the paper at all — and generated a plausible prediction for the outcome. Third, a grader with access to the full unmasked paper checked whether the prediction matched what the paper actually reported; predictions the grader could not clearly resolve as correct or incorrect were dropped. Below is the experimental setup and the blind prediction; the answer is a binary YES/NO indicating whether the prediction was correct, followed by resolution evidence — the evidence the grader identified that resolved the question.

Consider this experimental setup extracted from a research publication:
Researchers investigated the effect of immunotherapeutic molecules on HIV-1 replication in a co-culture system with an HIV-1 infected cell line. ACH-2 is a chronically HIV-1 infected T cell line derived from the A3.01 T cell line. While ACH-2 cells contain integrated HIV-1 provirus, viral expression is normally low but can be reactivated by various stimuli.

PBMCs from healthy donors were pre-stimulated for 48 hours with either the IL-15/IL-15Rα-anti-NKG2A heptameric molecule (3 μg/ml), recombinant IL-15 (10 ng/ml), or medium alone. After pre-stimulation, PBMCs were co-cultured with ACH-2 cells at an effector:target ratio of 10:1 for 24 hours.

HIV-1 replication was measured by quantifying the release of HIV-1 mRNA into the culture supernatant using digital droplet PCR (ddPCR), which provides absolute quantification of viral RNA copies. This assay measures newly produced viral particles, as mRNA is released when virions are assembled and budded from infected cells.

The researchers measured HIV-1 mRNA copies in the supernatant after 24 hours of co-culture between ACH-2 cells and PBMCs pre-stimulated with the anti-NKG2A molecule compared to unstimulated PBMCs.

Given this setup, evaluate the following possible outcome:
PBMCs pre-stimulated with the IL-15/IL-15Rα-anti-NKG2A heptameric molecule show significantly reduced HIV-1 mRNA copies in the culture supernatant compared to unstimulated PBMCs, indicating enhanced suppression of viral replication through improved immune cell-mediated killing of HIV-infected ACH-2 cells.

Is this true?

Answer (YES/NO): NO